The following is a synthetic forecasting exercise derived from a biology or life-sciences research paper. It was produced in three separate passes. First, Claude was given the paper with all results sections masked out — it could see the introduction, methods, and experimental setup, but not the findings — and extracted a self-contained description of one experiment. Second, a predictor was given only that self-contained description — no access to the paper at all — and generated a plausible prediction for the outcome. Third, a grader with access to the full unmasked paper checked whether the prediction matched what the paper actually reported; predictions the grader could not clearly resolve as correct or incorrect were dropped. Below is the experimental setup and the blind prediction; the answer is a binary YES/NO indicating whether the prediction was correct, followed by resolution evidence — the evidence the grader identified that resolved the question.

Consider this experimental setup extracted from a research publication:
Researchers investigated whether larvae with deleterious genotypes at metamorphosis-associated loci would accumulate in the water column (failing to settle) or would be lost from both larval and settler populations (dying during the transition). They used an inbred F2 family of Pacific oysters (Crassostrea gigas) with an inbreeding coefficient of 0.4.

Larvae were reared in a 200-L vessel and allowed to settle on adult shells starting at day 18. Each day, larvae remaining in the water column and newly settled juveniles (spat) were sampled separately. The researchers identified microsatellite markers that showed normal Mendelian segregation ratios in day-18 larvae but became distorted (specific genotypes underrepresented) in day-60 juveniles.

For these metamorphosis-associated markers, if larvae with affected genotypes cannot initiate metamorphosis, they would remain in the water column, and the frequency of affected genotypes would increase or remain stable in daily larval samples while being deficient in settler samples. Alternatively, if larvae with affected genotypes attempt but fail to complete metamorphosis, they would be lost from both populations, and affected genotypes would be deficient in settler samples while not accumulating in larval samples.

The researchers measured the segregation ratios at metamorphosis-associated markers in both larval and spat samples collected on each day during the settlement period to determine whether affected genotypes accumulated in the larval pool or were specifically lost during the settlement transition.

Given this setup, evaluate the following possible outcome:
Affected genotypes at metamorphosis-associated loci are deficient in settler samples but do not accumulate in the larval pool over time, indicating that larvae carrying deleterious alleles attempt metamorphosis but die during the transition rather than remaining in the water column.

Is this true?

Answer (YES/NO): YES